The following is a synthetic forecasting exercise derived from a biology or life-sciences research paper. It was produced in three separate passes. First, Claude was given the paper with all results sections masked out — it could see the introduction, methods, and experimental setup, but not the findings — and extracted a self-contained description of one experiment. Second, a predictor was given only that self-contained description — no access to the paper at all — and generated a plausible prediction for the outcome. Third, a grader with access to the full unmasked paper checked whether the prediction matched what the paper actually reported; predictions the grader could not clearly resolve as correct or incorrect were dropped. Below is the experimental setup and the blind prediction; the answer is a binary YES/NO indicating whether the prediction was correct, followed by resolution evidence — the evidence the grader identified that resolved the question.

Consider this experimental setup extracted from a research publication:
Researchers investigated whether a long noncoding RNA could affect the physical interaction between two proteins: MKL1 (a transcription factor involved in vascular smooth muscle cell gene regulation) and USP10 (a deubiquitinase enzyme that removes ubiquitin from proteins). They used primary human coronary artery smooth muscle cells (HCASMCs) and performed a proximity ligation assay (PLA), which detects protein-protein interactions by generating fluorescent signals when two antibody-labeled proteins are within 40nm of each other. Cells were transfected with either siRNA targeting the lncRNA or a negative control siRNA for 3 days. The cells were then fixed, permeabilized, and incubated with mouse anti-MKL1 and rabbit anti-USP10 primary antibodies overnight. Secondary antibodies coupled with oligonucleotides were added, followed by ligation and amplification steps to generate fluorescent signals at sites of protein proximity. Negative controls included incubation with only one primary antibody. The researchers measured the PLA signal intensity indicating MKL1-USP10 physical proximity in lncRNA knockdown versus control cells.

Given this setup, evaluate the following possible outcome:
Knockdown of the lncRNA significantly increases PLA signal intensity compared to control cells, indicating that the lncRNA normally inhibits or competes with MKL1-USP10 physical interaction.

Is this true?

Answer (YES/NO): NO